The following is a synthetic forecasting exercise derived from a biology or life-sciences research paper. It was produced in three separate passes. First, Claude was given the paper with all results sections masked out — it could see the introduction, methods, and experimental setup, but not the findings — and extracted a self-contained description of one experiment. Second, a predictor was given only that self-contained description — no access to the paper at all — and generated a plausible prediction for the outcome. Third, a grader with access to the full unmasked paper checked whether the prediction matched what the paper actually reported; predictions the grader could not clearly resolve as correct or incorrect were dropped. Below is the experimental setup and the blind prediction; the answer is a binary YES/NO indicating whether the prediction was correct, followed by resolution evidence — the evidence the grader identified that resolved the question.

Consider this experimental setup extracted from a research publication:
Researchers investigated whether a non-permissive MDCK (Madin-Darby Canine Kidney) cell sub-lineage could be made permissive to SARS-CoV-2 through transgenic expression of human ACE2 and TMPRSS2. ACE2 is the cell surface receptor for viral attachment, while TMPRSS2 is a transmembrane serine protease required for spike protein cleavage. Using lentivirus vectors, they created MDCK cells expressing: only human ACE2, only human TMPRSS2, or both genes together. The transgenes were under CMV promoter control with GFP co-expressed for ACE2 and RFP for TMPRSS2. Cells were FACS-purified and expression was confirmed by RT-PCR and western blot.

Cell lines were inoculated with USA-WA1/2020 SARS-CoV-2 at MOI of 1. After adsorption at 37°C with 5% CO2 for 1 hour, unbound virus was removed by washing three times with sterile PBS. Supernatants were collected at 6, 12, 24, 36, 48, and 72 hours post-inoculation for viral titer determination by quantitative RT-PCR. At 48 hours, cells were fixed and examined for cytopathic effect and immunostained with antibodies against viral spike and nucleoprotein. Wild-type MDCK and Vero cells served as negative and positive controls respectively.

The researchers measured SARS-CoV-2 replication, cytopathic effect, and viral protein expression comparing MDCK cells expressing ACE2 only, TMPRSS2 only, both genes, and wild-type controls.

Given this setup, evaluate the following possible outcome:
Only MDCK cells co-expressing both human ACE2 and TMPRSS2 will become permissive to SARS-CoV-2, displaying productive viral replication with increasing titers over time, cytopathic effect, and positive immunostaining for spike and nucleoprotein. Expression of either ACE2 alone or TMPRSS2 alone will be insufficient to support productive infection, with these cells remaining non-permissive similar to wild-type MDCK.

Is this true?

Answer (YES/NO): YES